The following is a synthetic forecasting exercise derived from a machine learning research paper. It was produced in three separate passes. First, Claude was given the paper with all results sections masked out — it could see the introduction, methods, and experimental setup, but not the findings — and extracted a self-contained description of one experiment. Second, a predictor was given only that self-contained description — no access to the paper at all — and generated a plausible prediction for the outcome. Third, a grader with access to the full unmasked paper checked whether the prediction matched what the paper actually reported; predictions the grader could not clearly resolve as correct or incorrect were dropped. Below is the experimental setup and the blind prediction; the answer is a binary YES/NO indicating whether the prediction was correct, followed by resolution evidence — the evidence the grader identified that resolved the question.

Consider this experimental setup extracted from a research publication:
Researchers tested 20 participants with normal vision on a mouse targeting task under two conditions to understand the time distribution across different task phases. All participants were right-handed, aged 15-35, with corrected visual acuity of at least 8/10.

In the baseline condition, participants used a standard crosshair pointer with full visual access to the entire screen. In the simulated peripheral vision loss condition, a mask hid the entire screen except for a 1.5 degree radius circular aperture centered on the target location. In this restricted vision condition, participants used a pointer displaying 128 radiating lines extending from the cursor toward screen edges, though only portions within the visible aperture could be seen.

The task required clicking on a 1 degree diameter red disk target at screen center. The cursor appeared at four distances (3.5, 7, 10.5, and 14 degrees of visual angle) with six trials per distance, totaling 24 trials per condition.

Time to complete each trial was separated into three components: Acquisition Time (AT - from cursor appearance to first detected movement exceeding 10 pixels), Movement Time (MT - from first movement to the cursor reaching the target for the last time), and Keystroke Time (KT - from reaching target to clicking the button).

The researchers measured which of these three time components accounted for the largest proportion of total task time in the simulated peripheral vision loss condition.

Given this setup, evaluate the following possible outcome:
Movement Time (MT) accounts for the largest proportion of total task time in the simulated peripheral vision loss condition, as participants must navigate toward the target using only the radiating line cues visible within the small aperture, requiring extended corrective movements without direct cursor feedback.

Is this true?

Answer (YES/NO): YES